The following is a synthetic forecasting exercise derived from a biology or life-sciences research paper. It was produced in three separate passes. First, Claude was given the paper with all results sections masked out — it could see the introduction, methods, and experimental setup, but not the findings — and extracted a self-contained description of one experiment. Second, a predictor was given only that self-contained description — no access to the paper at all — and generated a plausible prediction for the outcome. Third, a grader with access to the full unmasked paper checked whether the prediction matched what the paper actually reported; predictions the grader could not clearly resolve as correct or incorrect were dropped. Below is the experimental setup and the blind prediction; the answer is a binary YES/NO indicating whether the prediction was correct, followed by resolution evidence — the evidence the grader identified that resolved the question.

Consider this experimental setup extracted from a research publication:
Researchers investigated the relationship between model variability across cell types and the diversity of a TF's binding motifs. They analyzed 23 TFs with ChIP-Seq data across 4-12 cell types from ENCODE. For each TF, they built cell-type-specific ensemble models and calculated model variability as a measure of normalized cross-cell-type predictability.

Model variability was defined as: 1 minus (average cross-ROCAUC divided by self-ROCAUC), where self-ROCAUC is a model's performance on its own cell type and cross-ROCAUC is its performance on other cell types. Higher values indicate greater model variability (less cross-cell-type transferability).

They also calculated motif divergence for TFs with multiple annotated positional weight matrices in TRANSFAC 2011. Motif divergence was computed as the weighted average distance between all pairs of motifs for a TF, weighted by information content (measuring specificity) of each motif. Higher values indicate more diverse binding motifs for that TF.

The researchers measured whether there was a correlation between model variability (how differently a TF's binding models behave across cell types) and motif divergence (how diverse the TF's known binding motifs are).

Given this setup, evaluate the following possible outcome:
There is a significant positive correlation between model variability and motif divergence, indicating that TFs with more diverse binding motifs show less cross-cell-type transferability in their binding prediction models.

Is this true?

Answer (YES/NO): YES